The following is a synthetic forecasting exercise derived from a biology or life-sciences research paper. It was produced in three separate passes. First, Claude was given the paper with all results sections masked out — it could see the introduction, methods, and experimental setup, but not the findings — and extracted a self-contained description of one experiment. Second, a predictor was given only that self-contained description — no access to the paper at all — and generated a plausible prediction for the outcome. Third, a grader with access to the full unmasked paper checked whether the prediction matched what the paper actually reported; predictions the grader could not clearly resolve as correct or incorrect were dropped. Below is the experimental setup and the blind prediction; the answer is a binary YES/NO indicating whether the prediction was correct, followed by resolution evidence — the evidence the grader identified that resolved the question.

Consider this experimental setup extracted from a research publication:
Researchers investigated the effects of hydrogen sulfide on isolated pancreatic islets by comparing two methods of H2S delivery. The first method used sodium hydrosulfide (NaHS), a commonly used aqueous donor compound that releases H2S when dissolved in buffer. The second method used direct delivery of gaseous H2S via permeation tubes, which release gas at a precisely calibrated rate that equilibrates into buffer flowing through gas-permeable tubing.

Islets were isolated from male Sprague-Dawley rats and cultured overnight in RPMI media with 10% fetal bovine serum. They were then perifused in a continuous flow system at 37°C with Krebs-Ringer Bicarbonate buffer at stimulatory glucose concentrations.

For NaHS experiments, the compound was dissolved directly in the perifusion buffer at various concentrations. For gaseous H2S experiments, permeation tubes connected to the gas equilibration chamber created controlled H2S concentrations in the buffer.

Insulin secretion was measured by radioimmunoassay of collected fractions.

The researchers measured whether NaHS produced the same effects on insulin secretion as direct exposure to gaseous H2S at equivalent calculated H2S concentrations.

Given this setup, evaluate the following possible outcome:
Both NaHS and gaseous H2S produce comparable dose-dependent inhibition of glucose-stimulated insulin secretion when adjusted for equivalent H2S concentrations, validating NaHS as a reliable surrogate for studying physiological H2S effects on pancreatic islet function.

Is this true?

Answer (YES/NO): NO